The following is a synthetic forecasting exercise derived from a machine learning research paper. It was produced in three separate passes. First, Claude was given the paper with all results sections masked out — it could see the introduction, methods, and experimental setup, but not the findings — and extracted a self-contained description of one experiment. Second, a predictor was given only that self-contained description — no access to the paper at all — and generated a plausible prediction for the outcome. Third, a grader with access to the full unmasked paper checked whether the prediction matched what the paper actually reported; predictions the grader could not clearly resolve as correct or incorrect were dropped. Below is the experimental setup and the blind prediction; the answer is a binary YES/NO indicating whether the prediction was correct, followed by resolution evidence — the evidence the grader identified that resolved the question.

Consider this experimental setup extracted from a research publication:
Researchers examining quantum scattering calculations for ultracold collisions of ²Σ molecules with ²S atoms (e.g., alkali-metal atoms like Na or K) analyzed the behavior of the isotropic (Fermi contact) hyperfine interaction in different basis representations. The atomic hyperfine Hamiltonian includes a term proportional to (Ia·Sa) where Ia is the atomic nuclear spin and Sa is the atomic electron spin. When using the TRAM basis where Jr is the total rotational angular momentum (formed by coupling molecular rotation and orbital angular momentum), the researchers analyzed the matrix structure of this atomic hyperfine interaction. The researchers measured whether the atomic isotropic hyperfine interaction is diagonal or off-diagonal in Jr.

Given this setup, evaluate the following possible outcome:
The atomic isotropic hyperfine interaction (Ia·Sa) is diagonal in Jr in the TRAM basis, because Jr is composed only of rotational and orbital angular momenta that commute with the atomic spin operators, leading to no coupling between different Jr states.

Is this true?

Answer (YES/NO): YES